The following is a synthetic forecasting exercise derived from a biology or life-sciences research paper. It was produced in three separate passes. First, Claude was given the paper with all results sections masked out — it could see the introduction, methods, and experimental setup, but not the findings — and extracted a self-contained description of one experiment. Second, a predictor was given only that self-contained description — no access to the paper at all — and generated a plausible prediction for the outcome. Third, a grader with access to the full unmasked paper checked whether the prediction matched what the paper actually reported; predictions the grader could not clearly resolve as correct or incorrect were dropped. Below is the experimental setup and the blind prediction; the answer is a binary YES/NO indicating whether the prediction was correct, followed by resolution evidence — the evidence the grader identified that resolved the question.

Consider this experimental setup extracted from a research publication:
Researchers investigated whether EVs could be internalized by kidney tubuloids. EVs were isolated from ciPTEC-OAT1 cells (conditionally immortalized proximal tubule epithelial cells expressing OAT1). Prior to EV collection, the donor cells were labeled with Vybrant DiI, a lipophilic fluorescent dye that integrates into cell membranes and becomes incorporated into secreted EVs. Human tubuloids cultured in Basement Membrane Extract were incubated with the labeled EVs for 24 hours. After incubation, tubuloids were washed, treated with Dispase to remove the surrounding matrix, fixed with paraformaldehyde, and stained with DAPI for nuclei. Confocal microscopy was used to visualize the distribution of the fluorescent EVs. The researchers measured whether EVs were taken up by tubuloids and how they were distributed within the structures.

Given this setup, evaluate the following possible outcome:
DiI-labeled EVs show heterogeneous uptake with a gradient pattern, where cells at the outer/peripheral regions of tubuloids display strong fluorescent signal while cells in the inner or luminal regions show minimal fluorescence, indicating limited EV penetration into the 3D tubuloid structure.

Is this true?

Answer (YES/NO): NO